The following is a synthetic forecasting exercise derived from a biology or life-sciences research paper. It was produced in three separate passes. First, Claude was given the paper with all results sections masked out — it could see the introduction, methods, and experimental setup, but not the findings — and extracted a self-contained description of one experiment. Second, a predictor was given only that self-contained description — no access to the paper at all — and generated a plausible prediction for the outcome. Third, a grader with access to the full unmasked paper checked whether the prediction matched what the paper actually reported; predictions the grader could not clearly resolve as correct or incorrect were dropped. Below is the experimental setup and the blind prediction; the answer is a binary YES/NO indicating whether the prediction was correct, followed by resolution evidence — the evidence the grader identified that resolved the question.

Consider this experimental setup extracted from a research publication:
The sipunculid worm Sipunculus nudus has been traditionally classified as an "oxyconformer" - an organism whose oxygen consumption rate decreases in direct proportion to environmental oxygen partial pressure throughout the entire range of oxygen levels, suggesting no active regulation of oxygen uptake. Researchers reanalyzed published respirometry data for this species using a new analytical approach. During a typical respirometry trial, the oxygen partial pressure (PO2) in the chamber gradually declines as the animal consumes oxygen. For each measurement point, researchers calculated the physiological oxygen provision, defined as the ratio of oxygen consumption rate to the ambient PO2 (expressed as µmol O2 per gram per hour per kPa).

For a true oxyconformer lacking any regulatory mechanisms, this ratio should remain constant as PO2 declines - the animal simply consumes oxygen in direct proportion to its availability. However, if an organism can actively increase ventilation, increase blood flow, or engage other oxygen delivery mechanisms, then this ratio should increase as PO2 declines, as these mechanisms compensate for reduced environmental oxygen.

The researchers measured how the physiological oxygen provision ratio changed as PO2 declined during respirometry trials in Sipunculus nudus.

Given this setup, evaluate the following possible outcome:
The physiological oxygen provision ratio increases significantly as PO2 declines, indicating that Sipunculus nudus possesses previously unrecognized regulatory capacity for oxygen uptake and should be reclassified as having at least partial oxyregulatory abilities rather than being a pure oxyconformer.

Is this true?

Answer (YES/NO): YES